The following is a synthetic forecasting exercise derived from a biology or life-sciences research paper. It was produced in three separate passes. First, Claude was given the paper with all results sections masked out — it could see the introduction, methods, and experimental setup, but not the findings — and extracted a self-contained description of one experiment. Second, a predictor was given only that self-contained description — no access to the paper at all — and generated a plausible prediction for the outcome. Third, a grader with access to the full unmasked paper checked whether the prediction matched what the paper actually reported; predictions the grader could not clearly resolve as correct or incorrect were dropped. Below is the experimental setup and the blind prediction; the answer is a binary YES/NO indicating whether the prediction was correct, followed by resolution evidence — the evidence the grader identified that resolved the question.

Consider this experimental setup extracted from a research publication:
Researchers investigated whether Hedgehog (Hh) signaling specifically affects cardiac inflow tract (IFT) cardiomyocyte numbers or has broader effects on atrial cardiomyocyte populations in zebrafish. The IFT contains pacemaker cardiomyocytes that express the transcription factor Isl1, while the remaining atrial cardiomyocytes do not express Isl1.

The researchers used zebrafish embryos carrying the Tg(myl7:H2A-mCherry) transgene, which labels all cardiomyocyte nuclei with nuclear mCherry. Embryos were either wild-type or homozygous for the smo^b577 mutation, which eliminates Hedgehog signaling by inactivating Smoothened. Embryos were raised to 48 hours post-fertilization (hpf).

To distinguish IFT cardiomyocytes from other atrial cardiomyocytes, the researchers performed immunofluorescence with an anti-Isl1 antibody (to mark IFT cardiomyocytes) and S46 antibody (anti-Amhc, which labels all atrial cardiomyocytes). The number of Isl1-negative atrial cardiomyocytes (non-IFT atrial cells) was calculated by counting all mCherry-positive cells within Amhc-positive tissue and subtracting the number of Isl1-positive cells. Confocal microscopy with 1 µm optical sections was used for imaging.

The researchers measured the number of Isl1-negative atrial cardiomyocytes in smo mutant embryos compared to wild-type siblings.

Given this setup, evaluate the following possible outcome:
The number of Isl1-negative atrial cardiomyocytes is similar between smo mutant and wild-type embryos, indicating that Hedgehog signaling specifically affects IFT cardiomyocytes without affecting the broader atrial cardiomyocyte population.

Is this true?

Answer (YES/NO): NO